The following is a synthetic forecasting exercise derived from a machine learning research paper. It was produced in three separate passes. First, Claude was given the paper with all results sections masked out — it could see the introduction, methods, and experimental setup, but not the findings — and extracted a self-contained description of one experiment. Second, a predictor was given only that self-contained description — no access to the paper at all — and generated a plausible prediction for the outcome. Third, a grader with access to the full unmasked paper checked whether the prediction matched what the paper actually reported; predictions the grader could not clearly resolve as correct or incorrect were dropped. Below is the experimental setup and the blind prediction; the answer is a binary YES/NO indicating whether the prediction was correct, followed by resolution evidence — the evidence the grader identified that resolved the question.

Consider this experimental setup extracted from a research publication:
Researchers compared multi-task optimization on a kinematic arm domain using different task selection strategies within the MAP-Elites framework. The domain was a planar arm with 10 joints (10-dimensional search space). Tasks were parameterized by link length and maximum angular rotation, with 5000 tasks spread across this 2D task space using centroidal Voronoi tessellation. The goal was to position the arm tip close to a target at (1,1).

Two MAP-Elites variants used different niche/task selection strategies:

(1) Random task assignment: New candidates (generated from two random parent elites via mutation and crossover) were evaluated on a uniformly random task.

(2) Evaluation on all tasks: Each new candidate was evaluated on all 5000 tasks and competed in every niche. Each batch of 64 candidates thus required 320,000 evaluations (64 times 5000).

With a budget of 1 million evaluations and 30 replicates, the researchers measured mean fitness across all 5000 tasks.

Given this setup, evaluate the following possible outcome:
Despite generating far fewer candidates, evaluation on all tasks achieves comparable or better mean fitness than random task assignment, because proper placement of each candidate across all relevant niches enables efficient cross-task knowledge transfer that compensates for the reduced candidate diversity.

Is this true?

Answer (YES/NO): NO